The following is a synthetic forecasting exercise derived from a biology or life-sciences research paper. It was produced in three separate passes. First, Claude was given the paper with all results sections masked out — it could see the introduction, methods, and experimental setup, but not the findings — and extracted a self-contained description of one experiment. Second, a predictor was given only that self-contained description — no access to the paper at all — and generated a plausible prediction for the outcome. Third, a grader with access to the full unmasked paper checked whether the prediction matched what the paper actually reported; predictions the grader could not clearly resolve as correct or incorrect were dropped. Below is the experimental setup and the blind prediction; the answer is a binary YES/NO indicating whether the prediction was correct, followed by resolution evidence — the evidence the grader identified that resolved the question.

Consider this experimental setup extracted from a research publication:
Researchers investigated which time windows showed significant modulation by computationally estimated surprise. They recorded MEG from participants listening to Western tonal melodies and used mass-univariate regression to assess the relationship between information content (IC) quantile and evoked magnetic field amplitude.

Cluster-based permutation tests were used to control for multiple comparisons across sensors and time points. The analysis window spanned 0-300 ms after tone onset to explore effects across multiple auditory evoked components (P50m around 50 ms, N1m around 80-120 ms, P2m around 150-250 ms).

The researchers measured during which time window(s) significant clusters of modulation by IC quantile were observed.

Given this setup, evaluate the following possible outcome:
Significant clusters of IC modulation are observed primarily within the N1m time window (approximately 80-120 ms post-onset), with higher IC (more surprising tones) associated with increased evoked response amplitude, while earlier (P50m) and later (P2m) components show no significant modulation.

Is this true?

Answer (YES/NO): YES